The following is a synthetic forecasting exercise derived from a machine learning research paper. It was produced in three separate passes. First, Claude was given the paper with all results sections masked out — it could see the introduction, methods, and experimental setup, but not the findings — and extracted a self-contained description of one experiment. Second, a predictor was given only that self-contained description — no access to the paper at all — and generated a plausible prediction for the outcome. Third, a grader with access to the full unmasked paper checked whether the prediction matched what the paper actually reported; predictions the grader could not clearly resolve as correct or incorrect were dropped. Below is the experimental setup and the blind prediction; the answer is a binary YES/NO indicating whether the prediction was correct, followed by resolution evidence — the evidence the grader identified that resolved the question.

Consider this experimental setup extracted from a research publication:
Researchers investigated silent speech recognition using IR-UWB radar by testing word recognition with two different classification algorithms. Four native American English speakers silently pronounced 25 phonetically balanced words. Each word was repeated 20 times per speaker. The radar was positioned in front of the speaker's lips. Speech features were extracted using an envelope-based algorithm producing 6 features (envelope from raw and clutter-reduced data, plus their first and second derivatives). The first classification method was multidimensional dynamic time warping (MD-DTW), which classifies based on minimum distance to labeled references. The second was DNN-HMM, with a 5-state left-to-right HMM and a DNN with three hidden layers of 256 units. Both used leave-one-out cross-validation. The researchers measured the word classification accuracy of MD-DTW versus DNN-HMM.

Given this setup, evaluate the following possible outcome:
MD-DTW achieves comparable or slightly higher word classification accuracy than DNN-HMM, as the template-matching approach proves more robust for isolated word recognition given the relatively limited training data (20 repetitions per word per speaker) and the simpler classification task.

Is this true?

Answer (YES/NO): NO